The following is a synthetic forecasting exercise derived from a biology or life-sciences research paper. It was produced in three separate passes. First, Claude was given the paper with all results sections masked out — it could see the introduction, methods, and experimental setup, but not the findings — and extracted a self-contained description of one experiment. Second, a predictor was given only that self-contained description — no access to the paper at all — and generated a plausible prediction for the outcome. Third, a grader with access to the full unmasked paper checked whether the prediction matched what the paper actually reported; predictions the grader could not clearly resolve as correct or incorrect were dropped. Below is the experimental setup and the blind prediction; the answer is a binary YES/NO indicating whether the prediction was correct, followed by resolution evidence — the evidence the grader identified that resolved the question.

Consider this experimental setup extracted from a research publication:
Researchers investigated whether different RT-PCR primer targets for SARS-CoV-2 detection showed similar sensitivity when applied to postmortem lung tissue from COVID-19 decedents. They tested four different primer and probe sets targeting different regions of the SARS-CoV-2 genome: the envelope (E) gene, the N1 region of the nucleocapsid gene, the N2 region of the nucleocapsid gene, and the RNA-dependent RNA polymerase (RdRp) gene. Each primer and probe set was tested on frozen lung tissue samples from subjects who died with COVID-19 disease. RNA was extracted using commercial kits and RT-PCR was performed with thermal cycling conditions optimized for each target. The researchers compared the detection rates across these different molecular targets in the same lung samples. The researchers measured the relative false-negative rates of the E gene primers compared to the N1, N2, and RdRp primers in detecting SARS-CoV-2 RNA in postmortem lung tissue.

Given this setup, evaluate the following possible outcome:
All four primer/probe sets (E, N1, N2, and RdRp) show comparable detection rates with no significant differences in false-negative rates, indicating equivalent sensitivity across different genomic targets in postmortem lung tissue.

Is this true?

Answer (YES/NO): NO